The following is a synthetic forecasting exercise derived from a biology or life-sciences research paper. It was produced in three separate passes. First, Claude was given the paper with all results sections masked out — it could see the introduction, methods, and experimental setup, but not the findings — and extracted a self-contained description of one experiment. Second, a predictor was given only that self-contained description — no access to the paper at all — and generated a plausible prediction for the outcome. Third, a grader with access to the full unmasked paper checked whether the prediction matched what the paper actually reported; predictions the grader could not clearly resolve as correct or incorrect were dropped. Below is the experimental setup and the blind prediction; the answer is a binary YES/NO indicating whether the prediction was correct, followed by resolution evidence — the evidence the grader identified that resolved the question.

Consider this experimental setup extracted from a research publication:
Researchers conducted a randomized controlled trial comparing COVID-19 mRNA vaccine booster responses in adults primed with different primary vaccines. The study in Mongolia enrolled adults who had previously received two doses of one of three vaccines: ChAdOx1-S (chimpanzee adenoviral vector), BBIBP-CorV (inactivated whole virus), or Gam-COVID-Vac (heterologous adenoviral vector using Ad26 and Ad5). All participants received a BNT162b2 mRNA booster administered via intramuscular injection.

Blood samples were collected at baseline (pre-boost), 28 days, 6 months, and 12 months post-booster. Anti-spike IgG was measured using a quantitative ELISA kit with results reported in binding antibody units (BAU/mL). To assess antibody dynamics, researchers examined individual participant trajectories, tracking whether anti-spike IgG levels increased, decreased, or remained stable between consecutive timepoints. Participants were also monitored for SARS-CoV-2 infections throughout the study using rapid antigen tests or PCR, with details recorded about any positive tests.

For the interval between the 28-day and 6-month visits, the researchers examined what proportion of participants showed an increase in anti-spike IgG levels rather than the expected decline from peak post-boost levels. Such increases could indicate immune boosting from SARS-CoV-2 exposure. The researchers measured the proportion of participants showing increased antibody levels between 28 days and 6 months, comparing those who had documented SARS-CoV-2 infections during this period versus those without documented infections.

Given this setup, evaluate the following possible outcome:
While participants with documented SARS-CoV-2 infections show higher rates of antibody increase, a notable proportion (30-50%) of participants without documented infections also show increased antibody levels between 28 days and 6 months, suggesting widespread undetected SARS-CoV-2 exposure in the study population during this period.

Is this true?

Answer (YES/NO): NO